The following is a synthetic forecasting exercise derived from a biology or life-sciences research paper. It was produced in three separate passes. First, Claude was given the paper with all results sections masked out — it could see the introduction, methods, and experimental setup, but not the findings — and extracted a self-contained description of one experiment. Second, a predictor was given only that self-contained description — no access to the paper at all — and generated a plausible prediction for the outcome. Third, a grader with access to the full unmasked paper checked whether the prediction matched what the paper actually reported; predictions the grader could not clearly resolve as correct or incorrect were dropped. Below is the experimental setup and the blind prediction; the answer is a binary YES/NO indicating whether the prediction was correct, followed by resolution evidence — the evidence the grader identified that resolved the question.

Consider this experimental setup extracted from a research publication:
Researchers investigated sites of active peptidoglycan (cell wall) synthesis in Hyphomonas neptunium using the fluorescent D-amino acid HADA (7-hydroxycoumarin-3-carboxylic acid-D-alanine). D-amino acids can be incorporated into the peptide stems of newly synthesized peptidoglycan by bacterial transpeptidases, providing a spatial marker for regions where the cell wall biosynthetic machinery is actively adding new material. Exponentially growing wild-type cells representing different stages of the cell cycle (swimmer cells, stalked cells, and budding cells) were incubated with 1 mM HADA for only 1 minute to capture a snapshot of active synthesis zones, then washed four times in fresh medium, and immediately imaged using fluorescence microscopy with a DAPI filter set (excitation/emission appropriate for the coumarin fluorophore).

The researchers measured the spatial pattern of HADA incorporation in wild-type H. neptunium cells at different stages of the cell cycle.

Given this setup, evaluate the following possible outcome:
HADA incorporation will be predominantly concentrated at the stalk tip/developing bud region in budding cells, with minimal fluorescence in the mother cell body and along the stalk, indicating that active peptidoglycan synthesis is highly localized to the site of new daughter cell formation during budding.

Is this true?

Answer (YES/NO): YES